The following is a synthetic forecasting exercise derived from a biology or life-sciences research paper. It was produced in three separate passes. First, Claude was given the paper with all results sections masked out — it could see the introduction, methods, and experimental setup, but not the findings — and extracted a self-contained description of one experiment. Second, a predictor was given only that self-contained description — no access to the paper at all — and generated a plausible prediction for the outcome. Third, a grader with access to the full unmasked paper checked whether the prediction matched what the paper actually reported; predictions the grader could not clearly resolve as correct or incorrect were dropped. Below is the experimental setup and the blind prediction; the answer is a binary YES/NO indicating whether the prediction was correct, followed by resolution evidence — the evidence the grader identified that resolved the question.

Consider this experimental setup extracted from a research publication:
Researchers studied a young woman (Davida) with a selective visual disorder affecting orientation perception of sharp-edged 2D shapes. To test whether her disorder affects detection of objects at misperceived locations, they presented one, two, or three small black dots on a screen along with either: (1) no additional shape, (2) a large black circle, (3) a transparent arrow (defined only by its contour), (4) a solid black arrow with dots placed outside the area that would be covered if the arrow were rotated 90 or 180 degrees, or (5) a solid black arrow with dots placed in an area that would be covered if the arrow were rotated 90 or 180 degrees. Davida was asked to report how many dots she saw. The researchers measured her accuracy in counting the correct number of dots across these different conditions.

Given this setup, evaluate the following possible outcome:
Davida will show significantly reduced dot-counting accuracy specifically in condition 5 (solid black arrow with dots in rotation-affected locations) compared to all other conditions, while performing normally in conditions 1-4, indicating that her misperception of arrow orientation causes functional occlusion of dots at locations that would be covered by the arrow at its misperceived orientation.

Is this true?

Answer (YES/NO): YES